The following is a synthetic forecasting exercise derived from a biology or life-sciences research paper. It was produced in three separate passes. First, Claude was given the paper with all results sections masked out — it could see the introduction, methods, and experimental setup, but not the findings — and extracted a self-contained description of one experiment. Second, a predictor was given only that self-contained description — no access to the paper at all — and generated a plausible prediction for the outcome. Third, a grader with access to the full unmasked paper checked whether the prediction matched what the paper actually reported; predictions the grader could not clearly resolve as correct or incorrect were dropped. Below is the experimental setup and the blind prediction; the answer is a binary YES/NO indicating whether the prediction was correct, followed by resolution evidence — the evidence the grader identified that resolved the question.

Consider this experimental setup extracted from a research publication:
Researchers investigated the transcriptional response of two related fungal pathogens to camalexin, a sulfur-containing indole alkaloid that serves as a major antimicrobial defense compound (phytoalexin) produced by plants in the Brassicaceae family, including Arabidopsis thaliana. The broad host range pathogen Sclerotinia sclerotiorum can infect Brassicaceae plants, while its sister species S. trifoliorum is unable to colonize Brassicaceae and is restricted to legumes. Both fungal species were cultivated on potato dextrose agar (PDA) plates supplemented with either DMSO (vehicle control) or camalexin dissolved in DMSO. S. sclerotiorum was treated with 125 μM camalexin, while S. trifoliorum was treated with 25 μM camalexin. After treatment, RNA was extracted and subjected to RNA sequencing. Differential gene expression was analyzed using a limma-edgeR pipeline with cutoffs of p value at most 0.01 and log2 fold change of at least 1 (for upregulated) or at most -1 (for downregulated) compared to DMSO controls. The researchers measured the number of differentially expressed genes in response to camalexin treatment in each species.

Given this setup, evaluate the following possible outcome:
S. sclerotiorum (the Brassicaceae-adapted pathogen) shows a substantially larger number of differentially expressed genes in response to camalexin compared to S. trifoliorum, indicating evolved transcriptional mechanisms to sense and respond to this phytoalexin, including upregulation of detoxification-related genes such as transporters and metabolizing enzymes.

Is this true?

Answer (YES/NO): YES